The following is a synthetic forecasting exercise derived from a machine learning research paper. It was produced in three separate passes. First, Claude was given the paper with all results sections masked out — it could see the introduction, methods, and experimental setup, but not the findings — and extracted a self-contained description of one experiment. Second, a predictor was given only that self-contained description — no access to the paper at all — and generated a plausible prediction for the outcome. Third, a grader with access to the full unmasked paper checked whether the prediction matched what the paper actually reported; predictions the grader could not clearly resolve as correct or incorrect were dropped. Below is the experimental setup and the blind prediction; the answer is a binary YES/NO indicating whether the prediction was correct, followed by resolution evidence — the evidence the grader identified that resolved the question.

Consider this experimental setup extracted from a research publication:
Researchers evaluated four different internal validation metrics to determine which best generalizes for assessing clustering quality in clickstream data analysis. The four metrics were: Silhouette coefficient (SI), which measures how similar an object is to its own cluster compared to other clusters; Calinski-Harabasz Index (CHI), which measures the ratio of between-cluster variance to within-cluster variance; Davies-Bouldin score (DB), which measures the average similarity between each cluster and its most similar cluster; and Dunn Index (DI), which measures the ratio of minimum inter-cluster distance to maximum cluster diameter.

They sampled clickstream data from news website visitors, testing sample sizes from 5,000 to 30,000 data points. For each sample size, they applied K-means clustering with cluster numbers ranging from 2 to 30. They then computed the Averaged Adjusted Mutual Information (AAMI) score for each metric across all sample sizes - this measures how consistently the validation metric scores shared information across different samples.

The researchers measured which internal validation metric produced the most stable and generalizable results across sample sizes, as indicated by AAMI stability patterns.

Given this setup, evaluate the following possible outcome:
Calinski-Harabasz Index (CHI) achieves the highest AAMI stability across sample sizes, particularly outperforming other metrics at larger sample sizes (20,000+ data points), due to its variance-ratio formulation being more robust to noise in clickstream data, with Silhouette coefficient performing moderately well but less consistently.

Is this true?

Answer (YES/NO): NO